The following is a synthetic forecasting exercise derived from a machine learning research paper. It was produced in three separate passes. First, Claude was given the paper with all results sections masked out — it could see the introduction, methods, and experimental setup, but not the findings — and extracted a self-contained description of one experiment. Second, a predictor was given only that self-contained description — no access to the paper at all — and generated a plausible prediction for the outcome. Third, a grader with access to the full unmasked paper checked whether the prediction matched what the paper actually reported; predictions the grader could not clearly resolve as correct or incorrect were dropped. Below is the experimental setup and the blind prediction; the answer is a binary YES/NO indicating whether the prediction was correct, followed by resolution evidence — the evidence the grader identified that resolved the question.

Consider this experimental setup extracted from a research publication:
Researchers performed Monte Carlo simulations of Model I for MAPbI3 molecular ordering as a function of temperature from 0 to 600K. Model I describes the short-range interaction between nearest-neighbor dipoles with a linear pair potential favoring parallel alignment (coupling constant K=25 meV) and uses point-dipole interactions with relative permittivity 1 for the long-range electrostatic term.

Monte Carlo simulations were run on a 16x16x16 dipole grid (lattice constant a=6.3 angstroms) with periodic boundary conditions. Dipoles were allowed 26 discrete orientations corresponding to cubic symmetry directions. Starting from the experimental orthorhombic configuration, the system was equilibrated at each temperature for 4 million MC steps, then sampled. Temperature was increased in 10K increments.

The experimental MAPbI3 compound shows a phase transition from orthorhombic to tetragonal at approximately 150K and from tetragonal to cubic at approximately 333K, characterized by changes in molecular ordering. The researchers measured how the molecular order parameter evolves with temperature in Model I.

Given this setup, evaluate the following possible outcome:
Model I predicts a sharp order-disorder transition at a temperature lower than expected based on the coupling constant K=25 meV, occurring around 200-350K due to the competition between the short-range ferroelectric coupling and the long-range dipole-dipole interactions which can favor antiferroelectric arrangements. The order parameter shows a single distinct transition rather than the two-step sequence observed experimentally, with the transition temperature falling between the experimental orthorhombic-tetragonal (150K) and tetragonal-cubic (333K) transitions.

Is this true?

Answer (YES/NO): NO